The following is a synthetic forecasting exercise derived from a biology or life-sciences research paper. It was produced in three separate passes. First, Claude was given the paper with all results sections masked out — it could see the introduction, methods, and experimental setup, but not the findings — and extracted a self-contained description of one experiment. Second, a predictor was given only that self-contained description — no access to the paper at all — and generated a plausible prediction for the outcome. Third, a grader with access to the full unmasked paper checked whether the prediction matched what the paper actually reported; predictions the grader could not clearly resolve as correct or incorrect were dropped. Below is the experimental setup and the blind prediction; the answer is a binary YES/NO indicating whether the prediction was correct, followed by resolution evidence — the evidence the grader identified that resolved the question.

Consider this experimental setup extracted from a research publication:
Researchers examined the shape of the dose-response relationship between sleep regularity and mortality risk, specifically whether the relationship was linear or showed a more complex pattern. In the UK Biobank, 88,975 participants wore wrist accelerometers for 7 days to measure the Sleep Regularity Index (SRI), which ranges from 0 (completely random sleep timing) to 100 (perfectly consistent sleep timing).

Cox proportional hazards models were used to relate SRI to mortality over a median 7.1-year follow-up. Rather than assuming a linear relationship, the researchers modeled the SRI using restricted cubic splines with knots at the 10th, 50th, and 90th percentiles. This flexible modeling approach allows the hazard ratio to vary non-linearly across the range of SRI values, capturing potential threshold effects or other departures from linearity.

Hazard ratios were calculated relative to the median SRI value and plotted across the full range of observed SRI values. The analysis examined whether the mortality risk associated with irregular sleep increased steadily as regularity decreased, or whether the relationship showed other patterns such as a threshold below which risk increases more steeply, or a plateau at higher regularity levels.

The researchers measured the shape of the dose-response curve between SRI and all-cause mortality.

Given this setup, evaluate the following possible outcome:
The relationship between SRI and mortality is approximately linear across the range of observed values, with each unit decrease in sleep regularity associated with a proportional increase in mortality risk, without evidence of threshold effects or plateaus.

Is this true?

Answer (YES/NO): NO